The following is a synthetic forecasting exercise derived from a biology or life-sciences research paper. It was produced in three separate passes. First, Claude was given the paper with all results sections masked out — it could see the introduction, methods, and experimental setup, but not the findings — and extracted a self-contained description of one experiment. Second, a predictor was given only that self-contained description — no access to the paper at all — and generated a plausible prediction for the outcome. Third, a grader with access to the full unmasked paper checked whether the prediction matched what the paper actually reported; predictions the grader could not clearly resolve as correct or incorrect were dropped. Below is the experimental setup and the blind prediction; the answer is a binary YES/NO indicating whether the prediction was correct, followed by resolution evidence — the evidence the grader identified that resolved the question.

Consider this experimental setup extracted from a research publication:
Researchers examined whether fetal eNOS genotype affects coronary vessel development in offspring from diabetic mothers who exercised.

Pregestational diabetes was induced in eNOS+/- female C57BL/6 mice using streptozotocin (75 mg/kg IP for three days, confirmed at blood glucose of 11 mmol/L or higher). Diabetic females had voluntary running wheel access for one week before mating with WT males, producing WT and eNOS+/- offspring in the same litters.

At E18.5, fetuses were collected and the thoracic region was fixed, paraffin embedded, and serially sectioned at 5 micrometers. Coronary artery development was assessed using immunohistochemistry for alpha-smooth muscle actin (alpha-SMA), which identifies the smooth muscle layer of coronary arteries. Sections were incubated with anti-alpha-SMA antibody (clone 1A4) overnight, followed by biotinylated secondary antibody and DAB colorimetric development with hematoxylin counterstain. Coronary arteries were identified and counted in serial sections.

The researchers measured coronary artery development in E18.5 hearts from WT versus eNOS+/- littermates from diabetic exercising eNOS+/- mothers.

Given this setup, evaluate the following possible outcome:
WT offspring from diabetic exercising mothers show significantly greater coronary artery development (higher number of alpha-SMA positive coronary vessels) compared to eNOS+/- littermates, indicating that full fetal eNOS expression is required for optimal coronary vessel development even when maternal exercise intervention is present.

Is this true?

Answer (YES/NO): NO